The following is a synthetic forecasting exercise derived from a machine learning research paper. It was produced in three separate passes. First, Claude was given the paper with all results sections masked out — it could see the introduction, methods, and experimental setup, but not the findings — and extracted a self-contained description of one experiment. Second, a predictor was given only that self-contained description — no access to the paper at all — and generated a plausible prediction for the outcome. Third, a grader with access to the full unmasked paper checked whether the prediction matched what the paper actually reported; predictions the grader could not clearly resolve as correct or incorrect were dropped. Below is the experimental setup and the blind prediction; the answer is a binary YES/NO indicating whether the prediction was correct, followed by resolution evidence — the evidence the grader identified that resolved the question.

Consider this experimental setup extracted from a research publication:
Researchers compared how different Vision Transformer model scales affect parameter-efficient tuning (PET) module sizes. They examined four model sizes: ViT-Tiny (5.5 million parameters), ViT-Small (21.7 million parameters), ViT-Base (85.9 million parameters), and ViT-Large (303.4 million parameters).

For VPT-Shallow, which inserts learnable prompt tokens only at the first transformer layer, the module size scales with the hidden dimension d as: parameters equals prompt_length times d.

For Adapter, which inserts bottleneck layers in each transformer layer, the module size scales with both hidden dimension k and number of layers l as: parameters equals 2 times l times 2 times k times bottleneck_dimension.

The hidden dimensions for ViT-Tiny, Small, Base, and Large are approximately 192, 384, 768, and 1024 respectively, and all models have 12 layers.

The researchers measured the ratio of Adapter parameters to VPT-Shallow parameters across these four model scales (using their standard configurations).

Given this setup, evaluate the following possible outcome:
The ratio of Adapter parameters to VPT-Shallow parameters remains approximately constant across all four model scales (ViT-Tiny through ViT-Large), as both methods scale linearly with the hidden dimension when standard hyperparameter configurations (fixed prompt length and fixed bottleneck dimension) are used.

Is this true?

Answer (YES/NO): NO